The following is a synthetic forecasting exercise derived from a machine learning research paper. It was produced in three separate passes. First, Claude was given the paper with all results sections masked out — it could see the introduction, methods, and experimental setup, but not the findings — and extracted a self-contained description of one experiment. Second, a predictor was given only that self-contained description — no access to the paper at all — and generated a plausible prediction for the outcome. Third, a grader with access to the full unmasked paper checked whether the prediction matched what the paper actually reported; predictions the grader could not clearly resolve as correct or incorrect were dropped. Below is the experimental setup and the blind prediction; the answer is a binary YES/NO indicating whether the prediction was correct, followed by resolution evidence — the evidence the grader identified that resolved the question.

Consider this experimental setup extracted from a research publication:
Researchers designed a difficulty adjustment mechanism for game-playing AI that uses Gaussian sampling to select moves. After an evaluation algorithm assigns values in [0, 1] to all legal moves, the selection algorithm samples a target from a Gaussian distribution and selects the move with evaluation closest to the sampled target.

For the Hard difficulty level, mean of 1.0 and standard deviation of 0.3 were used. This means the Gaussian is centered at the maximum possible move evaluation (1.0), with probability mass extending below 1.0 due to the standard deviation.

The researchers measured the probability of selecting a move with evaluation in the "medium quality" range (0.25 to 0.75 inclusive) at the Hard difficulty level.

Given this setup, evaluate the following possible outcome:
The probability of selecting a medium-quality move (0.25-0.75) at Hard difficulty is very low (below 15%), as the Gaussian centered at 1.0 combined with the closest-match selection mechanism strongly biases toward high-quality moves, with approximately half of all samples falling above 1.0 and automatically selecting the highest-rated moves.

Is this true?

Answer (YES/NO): NO